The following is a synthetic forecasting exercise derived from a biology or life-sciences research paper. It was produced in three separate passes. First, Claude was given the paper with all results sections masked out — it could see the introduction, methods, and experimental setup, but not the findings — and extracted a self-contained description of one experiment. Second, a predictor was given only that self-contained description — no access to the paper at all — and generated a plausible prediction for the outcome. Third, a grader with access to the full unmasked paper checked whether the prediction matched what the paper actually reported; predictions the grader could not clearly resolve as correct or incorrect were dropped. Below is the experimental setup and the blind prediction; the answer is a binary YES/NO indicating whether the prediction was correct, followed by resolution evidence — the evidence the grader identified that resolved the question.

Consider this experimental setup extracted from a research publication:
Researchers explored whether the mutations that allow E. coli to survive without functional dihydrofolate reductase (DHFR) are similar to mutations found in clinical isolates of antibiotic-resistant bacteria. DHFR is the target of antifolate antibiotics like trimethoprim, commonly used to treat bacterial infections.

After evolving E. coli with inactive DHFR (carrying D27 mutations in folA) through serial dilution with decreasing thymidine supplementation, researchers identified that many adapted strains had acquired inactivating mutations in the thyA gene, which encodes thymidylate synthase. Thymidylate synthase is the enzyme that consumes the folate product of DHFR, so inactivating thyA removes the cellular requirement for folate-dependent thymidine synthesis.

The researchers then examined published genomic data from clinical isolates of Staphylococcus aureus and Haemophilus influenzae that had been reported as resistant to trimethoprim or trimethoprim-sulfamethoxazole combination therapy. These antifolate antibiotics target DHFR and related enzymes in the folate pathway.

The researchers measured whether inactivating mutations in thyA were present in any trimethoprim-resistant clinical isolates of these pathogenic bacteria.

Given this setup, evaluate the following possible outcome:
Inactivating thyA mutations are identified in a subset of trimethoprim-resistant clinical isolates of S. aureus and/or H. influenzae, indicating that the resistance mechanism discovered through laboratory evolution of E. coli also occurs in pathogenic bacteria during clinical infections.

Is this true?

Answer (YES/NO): YES